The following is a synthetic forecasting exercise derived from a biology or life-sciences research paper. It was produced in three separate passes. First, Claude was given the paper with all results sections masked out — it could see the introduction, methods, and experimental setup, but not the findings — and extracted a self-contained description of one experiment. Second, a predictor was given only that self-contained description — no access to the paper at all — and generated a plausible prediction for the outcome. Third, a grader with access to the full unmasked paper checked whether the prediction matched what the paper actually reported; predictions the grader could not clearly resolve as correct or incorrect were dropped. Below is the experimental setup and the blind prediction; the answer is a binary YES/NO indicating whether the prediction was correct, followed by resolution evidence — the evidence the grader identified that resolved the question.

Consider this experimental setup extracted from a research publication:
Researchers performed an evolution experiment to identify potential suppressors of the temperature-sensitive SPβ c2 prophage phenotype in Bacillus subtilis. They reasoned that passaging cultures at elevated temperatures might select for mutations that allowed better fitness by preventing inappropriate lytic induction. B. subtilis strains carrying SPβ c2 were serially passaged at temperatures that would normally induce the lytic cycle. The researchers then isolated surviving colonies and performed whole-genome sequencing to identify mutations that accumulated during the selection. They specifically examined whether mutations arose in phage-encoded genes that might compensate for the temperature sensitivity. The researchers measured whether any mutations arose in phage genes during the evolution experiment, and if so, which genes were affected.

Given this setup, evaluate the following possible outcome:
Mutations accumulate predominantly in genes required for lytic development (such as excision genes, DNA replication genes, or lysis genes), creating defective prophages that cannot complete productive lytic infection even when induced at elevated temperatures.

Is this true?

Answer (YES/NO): NO